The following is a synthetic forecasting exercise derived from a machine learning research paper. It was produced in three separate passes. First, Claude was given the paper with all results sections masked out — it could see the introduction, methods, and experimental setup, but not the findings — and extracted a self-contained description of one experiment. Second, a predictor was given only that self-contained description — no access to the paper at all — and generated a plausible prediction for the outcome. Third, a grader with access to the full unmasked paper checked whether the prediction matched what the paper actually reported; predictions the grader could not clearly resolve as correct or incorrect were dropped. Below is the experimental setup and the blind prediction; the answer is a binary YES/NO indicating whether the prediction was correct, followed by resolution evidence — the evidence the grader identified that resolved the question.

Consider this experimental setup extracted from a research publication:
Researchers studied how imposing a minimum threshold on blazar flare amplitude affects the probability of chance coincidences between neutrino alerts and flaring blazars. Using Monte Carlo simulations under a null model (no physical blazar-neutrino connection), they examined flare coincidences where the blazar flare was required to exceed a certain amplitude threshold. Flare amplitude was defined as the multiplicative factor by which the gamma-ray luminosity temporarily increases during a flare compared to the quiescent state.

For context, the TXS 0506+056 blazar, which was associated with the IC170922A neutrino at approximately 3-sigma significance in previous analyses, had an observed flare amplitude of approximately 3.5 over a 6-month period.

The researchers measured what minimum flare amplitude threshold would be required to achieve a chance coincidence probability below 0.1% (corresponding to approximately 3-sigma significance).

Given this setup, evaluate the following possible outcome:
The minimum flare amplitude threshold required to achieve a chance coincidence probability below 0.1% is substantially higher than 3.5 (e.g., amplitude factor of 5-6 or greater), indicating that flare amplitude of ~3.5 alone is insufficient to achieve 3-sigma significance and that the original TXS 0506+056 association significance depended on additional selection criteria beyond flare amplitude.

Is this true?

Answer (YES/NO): NO